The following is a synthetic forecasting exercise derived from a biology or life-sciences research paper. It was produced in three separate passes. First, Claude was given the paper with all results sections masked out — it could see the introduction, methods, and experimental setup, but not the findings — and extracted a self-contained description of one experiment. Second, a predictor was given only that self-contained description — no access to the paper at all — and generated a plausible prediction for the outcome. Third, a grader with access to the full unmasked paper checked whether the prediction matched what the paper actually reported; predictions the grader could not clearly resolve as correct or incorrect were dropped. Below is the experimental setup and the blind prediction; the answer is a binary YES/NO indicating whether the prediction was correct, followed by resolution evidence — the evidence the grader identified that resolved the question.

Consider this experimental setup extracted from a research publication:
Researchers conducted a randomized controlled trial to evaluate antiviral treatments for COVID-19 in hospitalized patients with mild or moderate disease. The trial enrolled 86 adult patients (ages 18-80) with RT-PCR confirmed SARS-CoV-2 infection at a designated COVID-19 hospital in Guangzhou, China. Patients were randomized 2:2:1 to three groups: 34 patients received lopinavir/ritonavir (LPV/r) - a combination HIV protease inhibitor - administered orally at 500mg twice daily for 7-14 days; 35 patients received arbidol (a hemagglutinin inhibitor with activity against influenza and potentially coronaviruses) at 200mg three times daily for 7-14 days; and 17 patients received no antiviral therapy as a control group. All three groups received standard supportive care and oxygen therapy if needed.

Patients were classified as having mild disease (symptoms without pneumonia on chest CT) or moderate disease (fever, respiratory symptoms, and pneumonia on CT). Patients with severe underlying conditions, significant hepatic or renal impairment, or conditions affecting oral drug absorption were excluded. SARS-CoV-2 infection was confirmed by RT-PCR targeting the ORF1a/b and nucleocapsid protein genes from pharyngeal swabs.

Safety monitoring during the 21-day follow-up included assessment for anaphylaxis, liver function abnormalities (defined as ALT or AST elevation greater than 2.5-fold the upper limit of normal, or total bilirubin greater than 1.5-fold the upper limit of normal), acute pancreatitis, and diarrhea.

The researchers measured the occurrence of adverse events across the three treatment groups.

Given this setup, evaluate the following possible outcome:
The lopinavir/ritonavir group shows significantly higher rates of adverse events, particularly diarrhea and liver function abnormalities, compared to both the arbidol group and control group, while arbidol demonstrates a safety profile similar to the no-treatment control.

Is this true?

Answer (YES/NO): NO